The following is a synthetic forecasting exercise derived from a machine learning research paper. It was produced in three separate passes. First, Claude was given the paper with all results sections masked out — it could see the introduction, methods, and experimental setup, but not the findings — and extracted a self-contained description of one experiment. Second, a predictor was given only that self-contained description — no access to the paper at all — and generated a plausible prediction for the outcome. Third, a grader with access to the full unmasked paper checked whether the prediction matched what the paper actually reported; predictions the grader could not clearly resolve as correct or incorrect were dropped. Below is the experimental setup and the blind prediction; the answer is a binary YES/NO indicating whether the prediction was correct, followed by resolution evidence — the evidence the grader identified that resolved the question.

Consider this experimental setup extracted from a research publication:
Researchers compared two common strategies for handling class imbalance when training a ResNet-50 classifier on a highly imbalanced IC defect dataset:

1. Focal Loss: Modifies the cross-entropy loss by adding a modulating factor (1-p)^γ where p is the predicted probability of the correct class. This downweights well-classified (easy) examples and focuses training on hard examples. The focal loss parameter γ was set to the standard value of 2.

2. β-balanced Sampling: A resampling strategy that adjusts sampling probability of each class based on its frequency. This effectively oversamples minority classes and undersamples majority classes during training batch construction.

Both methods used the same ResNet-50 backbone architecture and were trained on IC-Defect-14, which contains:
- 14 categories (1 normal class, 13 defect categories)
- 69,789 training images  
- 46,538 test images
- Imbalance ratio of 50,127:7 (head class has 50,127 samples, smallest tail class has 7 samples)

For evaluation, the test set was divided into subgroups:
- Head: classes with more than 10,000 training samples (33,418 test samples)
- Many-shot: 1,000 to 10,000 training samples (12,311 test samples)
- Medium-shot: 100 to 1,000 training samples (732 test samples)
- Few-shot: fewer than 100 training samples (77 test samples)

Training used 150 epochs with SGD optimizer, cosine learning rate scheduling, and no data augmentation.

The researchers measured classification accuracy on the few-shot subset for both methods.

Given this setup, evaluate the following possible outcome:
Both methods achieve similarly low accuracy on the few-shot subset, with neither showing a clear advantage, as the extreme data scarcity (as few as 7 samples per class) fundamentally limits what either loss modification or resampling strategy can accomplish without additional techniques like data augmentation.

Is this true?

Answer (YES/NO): NO